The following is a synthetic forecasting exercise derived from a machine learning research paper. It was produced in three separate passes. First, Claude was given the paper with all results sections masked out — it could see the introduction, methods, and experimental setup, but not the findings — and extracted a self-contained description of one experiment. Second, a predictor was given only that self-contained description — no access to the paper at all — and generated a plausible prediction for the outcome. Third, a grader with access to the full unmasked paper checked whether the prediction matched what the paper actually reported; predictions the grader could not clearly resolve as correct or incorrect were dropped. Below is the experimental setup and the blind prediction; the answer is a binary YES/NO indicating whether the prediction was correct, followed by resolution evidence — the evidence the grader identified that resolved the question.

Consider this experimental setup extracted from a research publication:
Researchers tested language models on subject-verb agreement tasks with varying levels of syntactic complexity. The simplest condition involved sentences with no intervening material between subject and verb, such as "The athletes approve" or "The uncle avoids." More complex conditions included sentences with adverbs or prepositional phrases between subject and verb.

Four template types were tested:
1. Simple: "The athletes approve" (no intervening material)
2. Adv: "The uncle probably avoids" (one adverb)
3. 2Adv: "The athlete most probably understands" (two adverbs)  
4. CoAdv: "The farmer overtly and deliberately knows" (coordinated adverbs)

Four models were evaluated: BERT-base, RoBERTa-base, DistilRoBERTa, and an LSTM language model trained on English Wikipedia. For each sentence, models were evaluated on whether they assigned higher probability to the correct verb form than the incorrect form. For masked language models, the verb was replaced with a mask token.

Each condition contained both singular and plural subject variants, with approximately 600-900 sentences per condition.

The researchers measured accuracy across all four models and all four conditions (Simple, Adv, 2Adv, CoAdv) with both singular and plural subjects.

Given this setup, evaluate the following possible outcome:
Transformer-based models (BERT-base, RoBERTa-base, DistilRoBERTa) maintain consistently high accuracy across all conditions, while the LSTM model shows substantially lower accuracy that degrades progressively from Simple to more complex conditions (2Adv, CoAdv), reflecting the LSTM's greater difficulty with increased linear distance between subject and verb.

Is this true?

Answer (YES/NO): NO